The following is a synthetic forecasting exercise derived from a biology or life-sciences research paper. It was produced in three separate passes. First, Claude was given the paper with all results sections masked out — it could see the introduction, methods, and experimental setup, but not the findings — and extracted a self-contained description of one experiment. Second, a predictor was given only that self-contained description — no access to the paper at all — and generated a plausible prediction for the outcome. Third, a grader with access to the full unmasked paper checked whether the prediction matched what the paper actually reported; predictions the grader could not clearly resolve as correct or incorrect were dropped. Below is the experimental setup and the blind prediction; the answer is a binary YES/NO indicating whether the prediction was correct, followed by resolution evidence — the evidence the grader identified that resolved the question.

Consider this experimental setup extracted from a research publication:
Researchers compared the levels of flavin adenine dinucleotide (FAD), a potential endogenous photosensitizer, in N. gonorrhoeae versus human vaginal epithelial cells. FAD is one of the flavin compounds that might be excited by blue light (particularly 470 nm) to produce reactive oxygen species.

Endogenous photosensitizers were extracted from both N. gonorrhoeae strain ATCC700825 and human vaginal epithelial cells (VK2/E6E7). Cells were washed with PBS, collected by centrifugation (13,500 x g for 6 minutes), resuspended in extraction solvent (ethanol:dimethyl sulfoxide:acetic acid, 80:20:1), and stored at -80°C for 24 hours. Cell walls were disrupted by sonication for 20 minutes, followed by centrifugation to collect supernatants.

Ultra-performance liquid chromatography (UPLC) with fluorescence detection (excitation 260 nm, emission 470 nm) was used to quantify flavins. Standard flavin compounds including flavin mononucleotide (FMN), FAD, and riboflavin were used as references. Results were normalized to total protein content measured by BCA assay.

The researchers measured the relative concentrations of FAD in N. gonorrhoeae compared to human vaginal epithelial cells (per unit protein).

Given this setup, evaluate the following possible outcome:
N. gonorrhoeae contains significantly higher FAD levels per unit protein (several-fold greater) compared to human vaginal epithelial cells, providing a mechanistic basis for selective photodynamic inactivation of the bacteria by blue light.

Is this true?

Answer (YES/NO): YES